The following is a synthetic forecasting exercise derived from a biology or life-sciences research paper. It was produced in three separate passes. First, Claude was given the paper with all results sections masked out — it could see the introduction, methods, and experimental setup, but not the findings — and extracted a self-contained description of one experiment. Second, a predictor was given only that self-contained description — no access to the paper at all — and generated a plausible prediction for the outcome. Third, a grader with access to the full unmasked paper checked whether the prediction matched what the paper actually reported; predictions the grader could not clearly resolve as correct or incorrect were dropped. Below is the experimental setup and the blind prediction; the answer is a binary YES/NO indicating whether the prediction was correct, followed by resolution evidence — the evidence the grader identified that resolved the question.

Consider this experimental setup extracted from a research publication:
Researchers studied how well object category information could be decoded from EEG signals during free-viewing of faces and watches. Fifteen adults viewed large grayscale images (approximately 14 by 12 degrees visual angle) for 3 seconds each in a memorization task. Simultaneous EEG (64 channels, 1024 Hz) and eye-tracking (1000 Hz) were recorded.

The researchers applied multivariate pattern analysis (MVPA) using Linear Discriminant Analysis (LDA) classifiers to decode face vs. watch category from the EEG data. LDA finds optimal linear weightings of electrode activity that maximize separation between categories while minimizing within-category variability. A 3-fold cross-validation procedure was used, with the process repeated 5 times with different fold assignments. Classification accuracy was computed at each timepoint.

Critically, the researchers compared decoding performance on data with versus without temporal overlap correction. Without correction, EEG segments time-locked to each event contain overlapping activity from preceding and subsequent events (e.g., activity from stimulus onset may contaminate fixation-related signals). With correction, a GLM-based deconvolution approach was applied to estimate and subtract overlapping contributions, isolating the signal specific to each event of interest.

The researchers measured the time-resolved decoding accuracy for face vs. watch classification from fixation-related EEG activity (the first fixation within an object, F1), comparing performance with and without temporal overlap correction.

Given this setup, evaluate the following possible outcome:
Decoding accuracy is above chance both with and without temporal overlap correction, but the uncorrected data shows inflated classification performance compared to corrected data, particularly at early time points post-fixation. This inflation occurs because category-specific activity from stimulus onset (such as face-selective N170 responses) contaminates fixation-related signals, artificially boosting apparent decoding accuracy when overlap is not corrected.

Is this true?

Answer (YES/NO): NO